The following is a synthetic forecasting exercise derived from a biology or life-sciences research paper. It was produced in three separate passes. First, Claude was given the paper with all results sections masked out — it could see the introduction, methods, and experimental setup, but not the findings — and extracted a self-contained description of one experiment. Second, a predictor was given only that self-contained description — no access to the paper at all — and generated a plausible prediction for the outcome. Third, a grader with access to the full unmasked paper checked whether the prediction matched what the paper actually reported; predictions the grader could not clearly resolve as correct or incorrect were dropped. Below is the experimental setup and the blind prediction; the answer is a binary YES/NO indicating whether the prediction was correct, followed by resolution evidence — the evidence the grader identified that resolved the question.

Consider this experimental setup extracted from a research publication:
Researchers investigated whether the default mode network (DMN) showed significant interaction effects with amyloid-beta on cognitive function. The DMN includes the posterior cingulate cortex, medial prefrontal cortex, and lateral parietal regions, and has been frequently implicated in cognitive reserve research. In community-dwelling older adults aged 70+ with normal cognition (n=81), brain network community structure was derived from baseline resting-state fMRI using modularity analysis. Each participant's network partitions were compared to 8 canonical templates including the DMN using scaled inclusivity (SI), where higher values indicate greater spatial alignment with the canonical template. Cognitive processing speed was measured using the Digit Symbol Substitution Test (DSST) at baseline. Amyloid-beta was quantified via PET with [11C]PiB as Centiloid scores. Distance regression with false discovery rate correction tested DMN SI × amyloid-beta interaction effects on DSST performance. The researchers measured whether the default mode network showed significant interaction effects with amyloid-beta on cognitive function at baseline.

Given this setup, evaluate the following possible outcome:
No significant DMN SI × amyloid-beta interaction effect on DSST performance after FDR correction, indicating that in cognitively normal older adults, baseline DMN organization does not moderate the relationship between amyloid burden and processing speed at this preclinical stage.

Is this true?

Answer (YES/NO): YES